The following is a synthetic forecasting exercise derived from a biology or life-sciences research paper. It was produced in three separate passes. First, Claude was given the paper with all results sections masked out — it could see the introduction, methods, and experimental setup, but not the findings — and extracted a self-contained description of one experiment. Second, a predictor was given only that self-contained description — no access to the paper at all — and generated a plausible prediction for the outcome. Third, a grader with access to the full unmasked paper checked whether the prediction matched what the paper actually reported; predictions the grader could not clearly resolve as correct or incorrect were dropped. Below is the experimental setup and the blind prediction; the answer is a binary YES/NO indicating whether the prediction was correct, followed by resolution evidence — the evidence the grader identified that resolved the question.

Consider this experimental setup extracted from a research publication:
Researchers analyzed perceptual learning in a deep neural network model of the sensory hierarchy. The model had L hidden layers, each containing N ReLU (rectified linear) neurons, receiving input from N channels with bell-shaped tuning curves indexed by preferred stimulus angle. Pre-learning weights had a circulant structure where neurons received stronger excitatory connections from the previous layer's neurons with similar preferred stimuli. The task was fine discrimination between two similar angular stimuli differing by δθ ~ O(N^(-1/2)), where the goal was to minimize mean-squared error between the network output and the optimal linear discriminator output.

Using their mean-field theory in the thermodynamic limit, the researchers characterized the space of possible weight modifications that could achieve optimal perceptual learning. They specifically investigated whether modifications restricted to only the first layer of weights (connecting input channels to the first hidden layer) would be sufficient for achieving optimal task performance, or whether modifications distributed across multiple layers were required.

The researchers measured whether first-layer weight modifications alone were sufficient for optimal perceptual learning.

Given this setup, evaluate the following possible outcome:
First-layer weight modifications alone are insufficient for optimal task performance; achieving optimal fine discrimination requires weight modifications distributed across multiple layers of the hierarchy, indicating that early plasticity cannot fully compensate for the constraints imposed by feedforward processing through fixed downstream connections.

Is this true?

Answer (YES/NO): NO